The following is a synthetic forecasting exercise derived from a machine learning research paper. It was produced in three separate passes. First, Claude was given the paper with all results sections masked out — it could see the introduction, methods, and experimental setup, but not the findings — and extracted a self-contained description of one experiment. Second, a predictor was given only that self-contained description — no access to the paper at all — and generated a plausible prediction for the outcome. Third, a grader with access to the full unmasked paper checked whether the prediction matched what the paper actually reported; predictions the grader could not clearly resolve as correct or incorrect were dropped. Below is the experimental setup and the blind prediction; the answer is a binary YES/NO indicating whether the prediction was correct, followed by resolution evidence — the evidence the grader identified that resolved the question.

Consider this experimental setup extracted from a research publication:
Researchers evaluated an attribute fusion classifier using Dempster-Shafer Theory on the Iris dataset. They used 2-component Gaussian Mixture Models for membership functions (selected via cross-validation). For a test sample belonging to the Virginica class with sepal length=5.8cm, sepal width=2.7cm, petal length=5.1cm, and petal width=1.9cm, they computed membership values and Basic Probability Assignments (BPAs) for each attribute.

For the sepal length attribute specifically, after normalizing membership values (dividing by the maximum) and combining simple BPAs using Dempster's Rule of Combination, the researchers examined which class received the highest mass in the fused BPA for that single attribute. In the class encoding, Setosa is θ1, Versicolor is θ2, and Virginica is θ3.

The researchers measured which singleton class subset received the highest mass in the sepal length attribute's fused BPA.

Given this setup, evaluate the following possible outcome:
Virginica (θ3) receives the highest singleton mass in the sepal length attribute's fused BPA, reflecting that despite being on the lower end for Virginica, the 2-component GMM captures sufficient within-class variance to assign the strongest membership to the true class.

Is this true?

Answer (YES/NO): NO